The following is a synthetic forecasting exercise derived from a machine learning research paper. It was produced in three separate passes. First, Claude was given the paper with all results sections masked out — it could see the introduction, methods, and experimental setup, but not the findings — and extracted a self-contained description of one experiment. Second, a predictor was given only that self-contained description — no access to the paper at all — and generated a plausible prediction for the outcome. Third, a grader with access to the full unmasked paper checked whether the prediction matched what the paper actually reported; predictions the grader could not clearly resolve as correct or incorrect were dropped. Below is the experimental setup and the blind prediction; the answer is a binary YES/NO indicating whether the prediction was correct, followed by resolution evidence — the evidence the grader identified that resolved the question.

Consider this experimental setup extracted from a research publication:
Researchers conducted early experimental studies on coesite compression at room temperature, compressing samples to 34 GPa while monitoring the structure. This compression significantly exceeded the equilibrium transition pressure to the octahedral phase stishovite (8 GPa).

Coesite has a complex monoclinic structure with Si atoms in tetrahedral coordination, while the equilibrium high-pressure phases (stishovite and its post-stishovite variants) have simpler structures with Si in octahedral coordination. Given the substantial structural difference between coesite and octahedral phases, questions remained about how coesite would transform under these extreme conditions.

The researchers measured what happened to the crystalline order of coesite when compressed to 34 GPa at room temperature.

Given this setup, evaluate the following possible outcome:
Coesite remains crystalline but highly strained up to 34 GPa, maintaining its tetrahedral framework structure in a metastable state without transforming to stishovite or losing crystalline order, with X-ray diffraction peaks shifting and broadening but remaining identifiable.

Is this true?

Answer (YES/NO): NO